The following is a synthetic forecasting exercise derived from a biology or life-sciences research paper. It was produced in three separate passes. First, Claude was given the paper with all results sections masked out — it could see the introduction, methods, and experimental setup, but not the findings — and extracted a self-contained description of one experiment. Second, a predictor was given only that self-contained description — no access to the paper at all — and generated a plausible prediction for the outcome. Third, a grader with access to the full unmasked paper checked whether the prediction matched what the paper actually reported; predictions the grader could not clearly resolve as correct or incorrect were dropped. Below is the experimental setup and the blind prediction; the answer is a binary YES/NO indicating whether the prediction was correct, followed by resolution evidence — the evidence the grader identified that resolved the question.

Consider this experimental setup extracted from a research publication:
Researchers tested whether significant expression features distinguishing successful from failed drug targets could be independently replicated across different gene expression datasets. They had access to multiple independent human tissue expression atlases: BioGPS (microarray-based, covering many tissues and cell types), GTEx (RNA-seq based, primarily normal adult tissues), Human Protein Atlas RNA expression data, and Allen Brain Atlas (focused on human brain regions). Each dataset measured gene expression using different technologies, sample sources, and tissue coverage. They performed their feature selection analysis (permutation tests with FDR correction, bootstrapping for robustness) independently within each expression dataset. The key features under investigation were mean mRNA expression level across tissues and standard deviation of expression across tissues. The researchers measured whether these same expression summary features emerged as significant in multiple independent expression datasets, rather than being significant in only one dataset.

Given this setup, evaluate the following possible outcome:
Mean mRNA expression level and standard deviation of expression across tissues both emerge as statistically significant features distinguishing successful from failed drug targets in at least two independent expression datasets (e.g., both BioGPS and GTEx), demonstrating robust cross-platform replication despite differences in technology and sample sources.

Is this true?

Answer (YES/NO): YES